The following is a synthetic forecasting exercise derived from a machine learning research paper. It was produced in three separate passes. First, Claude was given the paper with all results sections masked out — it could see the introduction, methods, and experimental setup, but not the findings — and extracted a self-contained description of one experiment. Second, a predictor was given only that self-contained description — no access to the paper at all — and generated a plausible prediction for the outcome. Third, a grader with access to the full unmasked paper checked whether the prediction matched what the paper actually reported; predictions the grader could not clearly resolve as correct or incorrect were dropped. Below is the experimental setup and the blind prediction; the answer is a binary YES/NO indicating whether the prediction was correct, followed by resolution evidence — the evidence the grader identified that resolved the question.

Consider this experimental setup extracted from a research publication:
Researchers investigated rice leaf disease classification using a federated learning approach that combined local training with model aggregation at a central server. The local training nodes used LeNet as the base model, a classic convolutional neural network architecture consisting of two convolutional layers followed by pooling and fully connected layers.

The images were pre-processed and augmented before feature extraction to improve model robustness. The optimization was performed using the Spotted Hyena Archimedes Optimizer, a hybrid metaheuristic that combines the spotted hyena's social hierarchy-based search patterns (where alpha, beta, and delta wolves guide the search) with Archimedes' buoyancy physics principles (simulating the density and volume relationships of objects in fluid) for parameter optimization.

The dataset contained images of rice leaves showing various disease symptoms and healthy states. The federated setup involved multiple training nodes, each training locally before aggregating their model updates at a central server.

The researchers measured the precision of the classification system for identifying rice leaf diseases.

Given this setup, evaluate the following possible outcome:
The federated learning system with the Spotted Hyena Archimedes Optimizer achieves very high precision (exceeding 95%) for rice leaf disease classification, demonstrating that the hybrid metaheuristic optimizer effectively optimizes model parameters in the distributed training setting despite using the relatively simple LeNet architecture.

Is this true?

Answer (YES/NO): NO